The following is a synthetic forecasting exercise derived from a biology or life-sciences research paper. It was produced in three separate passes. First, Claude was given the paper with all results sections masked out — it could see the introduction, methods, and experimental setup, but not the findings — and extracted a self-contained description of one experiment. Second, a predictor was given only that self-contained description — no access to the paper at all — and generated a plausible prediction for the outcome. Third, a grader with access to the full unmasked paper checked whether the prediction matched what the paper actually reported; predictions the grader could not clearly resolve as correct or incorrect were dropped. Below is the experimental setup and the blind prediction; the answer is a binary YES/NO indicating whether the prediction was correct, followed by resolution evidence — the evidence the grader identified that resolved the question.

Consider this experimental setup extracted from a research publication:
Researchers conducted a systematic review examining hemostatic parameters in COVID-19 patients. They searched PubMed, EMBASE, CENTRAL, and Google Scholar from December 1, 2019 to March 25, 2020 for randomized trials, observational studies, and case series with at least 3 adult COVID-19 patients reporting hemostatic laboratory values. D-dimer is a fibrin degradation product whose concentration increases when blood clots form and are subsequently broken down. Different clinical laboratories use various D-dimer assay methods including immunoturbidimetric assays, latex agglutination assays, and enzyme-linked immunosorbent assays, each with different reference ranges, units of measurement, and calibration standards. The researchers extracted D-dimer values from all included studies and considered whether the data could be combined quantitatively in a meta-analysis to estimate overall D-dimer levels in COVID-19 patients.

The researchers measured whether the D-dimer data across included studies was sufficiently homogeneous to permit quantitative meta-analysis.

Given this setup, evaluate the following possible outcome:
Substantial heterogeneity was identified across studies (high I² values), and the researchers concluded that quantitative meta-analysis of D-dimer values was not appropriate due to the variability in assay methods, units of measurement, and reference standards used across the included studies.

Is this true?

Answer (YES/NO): NO